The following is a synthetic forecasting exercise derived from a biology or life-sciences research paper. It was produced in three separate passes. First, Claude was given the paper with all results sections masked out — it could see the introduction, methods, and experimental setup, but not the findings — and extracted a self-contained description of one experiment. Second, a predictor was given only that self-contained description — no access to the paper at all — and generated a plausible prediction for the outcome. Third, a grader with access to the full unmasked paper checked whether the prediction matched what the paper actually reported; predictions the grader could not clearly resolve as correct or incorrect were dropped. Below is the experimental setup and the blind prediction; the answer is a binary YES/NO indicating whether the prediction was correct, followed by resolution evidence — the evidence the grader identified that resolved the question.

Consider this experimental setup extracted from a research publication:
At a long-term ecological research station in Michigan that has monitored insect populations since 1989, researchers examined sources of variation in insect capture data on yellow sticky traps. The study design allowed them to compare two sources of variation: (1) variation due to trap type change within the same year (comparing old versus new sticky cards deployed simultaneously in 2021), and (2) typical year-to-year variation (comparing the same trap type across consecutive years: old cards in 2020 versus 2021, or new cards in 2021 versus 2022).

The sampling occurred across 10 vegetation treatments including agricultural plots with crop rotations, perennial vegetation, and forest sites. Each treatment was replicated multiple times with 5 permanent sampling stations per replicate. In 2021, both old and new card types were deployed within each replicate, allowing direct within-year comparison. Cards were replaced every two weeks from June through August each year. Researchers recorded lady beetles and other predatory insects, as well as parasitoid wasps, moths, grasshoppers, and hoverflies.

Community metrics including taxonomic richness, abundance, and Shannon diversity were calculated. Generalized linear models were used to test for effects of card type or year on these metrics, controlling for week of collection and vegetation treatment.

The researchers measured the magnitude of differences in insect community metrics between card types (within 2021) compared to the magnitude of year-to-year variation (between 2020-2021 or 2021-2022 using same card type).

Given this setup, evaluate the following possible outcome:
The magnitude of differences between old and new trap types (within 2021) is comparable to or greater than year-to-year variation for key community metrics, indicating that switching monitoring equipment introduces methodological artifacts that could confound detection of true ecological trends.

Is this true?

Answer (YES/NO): NO